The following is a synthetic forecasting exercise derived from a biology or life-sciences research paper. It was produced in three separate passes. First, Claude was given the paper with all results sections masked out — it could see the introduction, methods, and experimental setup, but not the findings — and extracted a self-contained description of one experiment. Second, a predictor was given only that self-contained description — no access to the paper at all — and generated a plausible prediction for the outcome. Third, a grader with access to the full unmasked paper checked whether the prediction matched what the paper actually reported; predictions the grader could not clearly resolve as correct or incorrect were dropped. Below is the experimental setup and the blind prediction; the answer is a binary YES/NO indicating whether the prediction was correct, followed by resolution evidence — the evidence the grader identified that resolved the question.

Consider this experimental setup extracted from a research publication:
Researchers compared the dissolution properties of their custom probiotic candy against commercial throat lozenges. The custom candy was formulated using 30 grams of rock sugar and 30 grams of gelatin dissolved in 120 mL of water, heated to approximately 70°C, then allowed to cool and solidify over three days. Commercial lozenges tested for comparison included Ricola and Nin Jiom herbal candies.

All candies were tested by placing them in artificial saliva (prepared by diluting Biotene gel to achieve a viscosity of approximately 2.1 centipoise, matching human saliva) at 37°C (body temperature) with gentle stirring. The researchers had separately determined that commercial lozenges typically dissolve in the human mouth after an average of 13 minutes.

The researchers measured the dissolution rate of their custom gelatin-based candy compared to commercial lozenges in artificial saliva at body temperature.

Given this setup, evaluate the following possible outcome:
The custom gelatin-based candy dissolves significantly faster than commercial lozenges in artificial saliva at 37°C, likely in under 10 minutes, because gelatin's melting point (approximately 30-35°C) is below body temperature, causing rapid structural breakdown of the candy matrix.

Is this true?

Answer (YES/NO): NO